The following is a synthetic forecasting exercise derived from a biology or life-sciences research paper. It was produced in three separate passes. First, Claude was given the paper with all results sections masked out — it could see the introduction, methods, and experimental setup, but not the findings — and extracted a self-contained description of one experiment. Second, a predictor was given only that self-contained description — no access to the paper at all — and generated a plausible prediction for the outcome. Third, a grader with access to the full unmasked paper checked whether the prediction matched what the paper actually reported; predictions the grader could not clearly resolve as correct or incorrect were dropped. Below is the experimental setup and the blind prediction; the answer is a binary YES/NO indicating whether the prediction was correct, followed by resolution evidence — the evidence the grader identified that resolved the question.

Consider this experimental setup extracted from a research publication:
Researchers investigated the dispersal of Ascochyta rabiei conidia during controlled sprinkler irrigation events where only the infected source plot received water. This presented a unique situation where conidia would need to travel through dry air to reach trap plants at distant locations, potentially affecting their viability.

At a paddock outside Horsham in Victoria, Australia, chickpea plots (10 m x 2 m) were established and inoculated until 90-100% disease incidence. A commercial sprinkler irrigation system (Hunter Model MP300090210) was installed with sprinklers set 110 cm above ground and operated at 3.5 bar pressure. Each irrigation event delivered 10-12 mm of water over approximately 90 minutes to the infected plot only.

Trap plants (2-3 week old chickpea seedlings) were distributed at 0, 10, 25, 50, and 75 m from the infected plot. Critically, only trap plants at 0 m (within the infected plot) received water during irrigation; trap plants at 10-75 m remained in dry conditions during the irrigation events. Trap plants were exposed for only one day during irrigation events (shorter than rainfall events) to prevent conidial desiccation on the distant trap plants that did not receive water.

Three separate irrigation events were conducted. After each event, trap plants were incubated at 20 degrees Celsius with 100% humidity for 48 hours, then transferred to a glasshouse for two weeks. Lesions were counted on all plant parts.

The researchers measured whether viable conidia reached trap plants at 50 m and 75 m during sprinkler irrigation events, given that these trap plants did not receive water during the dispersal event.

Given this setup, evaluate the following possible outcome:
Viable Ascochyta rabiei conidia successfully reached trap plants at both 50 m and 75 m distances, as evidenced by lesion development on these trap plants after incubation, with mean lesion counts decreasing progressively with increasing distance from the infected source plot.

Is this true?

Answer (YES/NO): YES